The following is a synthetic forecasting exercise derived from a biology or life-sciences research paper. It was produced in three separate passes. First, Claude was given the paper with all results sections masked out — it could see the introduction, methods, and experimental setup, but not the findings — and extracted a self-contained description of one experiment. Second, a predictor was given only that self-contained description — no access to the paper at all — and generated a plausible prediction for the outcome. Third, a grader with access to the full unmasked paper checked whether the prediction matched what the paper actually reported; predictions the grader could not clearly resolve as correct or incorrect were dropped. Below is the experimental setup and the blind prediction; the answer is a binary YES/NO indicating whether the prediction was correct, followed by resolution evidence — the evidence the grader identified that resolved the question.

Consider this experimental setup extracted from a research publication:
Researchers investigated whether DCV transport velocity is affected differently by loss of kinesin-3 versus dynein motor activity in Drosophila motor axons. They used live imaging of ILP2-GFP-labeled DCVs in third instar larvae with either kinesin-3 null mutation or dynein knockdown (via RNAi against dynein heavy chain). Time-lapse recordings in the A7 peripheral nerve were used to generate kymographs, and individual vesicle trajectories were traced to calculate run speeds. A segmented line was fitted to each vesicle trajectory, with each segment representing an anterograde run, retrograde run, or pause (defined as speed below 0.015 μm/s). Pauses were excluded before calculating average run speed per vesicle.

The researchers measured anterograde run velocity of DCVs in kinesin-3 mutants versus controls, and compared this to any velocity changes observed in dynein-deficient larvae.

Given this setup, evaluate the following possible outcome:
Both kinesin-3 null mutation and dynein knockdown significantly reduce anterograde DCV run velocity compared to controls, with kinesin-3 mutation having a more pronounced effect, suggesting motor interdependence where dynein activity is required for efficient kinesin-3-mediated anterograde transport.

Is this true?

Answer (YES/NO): NO